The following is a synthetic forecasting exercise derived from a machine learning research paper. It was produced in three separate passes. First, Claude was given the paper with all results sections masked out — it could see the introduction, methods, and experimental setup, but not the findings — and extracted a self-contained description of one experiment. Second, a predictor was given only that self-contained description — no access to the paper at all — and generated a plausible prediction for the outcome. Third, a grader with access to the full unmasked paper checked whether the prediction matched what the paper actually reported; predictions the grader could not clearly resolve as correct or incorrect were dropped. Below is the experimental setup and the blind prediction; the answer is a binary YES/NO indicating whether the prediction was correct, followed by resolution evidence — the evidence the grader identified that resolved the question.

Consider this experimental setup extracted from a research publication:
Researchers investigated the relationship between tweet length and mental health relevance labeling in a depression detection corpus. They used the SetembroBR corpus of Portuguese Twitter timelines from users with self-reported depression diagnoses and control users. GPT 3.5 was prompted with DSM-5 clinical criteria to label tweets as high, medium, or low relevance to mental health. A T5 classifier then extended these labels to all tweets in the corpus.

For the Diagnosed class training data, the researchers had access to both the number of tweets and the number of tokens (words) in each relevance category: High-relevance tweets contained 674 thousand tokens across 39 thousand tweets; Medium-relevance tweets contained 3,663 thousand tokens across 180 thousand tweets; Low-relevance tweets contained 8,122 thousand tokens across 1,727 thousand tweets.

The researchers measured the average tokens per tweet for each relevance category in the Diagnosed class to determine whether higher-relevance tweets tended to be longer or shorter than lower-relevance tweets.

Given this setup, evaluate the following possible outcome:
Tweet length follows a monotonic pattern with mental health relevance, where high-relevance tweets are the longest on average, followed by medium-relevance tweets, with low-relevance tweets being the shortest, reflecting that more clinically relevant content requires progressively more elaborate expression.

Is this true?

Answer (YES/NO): NO